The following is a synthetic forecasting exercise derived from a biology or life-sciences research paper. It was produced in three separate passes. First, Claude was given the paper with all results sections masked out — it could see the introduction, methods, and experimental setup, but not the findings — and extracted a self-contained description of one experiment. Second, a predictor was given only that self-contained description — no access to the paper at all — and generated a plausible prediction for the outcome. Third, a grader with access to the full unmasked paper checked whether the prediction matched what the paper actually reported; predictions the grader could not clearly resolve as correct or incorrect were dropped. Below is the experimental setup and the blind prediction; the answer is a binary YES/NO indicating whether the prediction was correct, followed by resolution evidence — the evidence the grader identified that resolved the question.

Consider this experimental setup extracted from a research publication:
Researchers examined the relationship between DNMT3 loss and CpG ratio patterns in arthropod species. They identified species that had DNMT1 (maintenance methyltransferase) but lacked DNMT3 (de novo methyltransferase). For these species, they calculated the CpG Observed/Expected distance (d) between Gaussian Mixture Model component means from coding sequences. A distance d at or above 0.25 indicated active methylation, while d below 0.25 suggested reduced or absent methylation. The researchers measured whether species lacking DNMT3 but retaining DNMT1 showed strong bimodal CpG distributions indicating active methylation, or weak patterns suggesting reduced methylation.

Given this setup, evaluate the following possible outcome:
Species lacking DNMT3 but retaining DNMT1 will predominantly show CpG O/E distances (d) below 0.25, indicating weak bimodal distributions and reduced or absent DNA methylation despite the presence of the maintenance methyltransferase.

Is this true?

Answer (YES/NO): YES